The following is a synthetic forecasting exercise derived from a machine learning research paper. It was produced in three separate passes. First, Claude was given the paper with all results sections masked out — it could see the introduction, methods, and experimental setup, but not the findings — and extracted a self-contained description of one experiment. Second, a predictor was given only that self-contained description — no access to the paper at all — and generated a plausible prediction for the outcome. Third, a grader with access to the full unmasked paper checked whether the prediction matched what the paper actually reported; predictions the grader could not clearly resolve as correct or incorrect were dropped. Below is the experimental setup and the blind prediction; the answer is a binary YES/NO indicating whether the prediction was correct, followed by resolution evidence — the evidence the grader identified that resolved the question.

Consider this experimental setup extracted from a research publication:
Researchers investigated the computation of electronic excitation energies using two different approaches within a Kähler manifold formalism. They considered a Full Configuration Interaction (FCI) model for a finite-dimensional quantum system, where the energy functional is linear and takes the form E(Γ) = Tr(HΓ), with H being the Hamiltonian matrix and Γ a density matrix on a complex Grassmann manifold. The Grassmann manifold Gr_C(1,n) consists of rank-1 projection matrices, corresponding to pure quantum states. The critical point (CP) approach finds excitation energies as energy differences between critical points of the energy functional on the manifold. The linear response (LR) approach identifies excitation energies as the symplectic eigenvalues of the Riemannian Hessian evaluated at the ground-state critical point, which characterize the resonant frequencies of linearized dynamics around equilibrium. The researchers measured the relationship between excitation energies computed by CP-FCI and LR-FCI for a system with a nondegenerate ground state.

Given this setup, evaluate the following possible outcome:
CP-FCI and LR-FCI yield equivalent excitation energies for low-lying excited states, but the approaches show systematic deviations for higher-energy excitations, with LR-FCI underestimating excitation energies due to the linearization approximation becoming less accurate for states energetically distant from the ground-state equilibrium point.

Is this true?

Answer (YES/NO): NO